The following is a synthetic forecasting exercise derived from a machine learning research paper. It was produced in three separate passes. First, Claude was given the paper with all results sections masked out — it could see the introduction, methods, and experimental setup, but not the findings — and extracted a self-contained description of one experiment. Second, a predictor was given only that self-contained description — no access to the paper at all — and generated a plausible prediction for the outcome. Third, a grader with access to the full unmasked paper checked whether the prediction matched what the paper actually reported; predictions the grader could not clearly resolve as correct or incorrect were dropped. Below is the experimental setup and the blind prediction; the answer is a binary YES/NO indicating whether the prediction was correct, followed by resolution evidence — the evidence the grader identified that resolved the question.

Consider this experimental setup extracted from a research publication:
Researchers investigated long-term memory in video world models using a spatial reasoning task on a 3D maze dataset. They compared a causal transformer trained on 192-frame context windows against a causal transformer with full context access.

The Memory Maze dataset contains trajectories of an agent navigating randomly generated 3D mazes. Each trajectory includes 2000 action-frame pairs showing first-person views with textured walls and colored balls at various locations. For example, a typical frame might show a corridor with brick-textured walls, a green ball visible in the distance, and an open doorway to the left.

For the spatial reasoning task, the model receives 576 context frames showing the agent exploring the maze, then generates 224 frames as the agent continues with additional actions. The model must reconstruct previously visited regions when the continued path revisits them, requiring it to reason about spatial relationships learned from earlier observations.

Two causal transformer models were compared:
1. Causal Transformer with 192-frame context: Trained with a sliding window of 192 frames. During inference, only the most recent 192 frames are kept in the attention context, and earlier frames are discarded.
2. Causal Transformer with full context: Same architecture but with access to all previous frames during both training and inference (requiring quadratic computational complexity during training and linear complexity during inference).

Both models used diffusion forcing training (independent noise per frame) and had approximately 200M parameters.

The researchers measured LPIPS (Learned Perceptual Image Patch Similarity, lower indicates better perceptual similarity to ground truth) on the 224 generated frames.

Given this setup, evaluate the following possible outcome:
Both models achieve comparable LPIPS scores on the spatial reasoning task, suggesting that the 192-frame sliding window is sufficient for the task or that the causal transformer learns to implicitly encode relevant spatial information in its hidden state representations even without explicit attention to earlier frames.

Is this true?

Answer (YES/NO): NO